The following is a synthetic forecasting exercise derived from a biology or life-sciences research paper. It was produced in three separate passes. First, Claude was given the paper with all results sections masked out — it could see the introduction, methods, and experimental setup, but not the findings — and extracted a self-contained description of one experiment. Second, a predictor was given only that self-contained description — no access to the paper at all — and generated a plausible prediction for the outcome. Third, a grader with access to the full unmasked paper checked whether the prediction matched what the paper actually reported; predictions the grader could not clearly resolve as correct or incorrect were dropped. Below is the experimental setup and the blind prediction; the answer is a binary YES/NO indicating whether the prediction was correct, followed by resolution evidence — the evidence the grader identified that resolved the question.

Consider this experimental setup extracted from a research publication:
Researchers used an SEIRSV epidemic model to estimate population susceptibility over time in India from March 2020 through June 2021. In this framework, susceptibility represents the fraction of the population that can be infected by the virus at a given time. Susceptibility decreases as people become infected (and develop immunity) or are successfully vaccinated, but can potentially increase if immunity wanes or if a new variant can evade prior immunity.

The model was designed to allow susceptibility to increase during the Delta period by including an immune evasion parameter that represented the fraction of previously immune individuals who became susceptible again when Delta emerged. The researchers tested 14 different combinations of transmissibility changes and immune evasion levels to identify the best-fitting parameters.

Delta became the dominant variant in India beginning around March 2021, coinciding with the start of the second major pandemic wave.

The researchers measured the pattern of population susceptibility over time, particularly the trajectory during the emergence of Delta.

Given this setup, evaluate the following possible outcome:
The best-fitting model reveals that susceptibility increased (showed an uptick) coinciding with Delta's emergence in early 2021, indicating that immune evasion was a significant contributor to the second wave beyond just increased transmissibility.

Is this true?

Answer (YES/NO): YES